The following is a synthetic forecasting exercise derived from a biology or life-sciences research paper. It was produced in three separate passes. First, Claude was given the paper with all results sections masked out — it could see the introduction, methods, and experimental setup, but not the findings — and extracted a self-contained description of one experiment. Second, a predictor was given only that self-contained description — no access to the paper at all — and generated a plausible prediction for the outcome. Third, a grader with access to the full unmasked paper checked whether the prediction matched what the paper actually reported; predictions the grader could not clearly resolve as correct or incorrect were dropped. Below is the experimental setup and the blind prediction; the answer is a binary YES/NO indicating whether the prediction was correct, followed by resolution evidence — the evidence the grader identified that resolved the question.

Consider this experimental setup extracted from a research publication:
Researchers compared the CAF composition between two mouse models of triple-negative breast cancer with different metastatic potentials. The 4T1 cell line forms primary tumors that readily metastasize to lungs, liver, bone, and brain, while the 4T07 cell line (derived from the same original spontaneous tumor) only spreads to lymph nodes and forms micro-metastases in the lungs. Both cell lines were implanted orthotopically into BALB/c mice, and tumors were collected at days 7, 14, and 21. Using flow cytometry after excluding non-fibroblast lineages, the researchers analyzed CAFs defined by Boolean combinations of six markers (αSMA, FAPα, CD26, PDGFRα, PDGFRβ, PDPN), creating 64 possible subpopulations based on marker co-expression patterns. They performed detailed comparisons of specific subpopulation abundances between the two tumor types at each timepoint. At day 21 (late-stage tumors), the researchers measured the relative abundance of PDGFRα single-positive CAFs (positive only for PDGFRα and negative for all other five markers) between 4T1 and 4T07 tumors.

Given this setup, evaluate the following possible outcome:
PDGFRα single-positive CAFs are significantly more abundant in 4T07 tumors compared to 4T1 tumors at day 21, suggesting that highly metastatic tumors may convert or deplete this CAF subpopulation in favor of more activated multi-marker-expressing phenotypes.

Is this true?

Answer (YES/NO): YES